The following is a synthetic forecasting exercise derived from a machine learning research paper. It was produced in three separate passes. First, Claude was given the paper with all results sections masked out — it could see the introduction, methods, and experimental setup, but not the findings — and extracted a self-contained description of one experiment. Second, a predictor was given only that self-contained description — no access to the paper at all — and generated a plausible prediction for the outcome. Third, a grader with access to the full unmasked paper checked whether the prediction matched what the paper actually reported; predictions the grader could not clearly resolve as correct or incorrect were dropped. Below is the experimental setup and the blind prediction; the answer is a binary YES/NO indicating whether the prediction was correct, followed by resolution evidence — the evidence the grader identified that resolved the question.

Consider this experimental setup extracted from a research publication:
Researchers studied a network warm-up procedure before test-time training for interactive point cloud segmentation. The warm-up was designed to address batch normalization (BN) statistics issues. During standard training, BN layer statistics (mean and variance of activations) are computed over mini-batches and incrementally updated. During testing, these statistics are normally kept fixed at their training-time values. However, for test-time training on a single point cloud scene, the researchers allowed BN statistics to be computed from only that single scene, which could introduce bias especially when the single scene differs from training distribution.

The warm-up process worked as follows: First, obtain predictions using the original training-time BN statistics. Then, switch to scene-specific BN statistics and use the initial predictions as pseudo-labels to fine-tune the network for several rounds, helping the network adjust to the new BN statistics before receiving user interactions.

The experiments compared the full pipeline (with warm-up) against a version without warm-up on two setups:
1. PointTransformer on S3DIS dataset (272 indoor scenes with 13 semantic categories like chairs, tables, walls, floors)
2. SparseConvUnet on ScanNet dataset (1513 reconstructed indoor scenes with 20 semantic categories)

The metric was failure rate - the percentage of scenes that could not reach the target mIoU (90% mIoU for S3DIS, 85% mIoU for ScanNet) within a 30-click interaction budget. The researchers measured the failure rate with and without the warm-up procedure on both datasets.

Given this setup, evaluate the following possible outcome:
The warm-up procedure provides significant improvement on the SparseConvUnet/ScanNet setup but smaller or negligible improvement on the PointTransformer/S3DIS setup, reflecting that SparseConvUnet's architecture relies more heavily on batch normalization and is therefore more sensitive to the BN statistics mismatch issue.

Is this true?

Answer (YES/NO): NO